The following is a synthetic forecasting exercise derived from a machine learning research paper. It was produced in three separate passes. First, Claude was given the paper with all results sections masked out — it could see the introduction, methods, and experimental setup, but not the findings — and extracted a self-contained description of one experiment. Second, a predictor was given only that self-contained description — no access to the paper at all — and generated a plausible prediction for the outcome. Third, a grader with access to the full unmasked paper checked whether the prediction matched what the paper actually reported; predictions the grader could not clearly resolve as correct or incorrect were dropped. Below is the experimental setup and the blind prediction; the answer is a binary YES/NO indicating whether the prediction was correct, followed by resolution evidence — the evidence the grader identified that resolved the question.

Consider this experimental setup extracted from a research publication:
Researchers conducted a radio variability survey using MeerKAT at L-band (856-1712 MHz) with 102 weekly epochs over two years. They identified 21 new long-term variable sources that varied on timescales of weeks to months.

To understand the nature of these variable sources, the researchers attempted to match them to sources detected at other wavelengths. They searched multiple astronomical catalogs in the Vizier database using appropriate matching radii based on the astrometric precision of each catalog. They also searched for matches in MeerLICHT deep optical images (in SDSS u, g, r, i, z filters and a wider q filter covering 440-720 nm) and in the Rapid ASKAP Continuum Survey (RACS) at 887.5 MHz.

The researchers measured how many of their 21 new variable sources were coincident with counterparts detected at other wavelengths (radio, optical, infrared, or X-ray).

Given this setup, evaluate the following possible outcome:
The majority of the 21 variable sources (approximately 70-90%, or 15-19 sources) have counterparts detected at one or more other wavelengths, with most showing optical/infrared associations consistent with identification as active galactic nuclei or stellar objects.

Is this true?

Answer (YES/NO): NO